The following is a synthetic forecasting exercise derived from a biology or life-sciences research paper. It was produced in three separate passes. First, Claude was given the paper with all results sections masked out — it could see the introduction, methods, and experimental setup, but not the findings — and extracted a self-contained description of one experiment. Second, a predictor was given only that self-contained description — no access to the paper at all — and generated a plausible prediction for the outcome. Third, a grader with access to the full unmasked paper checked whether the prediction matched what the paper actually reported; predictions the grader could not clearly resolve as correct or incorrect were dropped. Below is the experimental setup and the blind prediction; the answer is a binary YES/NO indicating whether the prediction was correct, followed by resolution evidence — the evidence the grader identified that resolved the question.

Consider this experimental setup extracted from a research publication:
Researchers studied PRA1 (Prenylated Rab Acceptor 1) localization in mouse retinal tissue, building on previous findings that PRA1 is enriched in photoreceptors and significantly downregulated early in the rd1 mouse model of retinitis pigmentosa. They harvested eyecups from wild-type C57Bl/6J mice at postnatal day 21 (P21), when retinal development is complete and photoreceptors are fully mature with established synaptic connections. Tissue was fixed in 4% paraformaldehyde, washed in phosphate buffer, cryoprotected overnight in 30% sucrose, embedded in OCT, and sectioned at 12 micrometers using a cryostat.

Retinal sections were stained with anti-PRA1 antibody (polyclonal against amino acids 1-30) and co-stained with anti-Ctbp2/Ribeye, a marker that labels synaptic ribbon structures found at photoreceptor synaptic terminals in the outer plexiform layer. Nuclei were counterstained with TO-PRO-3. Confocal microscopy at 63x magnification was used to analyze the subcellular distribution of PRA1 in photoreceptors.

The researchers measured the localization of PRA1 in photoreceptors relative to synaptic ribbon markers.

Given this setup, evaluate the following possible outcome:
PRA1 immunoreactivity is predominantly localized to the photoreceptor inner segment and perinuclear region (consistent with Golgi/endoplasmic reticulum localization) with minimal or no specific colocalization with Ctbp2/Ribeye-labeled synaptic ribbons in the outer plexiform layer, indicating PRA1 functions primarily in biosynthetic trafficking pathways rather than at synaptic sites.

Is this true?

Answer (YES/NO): NO